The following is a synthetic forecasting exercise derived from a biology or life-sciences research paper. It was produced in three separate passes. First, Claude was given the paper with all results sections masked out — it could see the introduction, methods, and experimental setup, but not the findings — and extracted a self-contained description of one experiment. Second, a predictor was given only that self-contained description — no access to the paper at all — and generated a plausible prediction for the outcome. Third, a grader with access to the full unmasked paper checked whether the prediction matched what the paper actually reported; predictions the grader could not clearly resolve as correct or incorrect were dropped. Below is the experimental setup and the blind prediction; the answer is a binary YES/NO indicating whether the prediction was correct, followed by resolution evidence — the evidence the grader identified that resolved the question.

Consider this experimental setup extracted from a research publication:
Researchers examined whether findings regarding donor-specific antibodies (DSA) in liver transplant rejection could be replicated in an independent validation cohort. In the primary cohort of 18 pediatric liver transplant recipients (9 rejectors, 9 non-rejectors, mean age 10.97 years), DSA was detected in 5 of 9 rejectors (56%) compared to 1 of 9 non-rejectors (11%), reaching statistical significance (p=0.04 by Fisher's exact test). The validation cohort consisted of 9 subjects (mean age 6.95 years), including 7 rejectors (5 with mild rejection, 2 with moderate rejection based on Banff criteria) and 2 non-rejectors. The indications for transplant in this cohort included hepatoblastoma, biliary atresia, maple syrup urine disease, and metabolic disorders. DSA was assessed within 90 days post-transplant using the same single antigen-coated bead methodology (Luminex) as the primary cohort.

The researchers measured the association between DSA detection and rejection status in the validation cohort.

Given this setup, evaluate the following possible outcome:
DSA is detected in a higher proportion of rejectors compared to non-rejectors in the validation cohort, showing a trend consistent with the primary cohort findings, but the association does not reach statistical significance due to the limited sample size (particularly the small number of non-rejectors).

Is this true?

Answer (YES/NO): NO